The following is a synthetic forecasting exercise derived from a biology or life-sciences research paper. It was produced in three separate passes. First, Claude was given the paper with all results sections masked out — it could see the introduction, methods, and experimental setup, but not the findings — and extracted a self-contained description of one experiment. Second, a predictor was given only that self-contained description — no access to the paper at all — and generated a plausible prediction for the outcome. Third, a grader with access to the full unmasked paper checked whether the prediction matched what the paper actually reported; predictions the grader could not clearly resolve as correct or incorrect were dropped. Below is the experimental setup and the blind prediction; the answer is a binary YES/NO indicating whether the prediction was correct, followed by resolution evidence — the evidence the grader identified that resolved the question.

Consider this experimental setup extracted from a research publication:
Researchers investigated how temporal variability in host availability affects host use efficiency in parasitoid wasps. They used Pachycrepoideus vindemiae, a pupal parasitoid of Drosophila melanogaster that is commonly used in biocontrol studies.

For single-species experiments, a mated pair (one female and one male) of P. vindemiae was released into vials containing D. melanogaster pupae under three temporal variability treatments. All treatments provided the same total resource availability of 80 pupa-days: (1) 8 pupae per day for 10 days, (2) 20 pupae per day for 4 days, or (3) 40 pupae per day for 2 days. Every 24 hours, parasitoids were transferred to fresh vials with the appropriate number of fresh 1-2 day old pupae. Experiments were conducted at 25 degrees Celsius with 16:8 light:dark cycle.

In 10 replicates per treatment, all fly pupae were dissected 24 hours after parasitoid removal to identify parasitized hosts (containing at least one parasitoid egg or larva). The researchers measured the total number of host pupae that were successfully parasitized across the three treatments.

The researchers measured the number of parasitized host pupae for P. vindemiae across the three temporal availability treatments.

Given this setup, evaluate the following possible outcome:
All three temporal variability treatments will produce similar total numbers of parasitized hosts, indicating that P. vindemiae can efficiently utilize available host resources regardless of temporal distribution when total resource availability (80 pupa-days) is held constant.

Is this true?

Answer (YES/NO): NO